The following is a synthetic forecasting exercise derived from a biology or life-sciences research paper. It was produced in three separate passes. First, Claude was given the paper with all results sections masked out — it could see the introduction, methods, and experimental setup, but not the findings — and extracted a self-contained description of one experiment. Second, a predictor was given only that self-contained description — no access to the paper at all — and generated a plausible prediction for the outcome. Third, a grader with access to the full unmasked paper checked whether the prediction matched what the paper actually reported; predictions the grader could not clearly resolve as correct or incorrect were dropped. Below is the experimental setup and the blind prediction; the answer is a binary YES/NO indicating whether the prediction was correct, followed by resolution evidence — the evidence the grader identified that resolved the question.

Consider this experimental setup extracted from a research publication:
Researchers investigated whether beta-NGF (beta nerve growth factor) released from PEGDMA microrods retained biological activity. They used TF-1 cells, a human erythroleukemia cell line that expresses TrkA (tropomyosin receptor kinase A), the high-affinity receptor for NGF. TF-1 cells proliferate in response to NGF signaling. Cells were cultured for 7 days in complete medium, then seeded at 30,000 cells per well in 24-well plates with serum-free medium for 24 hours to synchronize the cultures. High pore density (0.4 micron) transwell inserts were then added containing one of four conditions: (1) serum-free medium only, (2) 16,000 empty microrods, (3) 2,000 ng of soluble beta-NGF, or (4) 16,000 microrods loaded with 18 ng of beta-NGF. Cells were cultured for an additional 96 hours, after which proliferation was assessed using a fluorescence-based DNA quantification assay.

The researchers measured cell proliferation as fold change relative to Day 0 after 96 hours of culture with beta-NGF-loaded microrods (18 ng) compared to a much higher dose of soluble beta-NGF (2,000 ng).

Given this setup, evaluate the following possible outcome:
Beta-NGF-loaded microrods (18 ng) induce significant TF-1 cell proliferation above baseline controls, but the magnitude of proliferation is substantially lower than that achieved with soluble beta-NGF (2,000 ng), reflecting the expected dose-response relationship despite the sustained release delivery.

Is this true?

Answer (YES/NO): NO